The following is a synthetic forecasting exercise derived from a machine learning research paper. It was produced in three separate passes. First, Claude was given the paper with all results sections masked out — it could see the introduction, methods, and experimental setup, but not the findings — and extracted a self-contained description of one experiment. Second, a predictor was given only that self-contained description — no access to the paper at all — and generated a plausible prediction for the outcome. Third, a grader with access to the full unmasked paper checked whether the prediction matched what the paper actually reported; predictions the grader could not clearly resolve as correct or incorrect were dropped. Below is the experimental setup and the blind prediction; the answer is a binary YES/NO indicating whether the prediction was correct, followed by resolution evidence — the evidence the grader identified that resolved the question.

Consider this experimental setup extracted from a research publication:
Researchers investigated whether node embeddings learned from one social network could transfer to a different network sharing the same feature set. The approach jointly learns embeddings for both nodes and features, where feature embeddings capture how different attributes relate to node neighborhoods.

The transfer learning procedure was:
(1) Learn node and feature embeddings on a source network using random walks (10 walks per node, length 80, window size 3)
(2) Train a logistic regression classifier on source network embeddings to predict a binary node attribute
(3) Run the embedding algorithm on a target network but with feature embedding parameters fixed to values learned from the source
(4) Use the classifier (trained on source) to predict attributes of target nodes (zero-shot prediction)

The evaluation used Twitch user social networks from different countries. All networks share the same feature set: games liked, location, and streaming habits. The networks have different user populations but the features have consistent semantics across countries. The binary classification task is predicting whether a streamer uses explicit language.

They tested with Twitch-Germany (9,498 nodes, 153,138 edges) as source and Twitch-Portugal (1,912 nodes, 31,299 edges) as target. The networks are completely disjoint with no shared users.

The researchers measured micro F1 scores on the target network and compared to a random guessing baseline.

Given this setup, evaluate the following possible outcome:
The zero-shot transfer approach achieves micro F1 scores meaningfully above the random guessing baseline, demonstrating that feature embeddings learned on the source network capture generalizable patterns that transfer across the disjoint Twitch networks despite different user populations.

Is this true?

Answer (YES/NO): YES